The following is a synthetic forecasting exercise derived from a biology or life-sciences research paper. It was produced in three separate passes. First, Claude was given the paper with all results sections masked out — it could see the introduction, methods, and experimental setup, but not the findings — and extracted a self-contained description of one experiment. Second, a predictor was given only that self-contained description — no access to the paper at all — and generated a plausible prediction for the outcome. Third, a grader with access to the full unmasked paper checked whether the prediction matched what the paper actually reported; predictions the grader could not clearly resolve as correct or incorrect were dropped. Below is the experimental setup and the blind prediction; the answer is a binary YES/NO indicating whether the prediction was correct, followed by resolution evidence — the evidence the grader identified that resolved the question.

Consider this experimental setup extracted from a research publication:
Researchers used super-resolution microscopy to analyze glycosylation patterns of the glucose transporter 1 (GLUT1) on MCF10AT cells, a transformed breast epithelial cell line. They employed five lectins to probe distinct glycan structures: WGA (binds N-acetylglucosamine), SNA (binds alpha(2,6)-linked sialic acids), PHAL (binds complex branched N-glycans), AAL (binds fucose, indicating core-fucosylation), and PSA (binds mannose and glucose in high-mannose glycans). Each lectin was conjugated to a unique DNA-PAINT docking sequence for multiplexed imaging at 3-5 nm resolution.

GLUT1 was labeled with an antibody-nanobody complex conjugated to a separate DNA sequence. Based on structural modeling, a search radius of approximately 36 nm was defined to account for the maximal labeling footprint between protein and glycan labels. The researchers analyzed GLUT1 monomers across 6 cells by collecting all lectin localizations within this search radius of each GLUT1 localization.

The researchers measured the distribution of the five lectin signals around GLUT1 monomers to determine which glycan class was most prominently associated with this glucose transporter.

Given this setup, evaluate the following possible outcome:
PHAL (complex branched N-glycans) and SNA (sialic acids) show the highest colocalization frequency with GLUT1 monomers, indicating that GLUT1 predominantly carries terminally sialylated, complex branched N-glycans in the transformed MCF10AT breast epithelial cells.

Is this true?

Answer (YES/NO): NO